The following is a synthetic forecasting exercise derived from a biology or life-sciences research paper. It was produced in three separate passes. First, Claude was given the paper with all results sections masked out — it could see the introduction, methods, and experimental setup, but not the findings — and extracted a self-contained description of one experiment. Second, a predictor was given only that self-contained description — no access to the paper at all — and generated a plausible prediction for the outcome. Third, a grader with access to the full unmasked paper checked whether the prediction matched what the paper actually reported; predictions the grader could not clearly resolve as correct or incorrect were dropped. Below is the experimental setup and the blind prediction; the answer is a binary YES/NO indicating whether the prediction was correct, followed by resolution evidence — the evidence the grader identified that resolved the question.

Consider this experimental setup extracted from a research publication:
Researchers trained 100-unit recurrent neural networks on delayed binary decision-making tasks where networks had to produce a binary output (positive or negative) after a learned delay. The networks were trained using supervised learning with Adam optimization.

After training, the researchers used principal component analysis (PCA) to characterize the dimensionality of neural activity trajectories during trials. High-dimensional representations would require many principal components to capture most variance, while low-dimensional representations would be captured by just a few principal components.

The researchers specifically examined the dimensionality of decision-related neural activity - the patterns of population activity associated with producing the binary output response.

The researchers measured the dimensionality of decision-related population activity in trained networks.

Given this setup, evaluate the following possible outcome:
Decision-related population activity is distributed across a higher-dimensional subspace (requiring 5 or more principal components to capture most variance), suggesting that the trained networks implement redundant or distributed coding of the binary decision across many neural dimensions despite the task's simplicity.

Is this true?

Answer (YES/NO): NO